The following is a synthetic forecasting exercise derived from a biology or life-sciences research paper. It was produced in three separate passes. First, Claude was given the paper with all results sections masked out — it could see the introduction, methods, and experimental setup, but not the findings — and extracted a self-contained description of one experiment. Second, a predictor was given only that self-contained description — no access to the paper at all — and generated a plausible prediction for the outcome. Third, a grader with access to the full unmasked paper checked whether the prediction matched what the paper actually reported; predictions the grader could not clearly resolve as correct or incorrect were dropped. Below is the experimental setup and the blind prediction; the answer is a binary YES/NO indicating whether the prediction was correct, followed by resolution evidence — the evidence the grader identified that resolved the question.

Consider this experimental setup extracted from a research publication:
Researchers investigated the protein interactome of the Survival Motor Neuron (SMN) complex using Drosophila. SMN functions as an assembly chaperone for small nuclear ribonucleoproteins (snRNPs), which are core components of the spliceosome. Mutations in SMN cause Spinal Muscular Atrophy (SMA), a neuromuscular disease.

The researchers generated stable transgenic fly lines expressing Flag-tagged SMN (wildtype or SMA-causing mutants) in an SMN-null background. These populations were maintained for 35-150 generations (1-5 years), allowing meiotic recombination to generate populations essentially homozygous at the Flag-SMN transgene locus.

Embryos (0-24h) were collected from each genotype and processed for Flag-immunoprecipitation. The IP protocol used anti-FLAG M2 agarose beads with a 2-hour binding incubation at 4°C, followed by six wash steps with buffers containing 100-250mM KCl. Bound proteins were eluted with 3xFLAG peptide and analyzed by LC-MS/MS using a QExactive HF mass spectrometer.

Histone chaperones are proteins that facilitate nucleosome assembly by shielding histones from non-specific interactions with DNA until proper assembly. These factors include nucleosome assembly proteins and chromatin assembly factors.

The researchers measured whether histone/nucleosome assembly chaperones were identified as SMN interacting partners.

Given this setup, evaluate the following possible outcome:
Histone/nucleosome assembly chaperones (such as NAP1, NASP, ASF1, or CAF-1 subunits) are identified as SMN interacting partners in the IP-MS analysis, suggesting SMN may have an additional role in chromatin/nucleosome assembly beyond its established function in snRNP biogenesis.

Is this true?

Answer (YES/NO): YES